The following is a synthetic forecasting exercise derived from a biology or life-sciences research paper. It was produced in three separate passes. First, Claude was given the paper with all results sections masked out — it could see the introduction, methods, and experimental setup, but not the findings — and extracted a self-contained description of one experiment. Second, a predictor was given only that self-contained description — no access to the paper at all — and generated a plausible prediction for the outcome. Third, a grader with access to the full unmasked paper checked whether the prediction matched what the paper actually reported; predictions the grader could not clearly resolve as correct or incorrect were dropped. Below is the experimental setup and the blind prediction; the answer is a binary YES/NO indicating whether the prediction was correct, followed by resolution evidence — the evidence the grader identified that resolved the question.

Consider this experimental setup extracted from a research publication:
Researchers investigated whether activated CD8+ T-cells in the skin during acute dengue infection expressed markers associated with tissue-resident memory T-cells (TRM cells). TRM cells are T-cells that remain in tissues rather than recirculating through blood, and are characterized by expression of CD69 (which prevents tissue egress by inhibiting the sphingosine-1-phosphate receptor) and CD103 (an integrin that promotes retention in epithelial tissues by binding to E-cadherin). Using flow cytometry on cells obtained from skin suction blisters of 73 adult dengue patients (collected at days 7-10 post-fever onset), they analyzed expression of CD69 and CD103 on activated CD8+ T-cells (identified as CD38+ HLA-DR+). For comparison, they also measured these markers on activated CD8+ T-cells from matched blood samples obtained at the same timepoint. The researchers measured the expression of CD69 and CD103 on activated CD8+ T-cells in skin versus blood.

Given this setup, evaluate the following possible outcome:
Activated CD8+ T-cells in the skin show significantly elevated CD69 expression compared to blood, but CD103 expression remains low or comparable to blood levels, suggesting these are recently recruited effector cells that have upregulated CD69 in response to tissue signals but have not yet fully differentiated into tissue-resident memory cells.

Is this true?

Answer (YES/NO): NO